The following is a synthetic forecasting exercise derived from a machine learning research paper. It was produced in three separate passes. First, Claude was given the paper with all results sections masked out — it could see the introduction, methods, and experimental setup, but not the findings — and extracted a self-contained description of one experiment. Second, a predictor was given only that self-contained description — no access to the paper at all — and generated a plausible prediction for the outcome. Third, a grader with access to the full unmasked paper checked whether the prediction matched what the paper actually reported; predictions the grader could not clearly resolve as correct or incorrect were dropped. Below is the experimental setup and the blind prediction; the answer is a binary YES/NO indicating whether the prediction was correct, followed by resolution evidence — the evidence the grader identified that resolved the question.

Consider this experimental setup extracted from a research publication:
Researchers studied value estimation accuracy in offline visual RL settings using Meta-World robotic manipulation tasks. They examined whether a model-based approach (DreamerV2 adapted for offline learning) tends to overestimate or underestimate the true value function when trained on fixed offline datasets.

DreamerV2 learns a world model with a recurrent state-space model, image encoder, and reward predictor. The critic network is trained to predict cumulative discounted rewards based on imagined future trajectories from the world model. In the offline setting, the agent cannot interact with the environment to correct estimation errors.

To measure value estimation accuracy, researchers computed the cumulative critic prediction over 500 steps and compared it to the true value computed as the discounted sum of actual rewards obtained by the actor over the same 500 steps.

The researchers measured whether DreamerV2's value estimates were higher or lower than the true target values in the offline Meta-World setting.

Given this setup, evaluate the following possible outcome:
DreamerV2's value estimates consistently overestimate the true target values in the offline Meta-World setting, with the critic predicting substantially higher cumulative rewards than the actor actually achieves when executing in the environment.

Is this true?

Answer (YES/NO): YES